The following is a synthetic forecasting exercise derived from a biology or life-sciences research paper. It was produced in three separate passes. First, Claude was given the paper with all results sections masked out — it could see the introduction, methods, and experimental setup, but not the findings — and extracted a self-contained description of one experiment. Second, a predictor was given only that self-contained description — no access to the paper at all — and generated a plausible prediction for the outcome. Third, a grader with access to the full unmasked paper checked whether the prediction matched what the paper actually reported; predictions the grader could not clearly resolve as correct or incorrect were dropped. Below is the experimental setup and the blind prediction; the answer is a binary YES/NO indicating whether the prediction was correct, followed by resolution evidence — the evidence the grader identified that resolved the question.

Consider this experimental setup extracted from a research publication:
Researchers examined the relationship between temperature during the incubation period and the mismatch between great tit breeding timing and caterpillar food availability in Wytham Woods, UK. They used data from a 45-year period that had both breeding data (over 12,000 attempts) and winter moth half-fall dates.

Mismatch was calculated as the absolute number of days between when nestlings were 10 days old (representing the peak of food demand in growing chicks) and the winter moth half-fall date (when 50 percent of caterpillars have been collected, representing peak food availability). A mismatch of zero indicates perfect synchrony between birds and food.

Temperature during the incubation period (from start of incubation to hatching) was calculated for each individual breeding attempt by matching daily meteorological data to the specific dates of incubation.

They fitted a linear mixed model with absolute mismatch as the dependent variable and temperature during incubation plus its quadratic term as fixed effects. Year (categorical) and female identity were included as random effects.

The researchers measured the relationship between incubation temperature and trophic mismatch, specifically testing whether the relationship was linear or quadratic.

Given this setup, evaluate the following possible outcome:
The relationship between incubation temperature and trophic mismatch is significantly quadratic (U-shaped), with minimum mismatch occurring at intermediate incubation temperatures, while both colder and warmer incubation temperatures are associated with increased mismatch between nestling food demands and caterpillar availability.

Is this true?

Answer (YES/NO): NO